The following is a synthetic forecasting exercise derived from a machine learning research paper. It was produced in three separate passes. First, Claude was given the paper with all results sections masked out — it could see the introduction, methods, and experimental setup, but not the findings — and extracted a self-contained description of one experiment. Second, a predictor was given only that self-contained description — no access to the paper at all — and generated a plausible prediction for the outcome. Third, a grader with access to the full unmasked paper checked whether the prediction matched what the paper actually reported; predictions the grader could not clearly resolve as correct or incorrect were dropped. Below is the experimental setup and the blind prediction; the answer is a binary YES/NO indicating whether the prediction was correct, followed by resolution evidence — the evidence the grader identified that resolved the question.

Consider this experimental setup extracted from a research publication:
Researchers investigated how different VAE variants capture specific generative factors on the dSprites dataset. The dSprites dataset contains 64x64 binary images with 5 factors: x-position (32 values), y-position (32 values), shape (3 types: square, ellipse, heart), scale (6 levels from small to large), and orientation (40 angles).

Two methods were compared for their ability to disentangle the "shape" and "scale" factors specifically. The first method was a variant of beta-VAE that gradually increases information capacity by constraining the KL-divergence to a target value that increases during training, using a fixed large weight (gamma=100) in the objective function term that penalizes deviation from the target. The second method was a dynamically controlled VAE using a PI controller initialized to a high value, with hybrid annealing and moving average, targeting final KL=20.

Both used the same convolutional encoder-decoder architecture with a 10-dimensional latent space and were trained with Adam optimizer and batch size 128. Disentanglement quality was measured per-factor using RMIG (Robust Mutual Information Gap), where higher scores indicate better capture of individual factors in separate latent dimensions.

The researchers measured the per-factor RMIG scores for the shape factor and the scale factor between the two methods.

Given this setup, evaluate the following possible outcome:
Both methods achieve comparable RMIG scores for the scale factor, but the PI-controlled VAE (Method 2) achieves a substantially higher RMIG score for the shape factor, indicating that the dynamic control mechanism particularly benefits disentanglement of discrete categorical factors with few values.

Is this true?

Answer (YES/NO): NO